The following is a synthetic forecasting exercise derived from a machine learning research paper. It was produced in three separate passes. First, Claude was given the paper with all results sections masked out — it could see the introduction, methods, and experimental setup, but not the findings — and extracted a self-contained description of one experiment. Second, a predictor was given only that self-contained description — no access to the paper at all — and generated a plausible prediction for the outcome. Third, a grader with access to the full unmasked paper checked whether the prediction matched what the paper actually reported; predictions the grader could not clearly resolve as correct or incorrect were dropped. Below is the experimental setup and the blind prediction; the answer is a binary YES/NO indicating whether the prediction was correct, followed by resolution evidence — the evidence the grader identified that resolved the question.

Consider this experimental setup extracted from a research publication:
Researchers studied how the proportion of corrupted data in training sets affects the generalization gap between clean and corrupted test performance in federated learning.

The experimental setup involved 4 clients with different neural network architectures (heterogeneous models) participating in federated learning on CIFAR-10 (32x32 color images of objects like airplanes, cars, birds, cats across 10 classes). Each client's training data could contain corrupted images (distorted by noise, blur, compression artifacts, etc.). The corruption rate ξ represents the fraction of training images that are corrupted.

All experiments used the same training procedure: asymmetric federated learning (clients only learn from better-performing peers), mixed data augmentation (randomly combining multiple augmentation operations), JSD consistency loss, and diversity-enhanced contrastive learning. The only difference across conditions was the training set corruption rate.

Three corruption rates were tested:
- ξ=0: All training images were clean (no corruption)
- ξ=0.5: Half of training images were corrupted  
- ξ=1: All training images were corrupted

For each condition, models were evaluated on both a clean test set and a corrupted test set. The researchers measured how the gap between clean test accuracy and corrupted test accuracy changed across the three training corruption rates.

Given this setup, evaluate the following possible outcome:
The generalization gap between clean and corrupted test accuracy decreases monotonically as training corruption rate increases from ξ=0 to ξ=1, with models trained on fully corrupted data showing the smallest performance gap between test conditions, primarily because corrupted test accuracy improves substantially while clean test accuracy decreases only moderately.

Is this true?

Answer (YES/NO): NO